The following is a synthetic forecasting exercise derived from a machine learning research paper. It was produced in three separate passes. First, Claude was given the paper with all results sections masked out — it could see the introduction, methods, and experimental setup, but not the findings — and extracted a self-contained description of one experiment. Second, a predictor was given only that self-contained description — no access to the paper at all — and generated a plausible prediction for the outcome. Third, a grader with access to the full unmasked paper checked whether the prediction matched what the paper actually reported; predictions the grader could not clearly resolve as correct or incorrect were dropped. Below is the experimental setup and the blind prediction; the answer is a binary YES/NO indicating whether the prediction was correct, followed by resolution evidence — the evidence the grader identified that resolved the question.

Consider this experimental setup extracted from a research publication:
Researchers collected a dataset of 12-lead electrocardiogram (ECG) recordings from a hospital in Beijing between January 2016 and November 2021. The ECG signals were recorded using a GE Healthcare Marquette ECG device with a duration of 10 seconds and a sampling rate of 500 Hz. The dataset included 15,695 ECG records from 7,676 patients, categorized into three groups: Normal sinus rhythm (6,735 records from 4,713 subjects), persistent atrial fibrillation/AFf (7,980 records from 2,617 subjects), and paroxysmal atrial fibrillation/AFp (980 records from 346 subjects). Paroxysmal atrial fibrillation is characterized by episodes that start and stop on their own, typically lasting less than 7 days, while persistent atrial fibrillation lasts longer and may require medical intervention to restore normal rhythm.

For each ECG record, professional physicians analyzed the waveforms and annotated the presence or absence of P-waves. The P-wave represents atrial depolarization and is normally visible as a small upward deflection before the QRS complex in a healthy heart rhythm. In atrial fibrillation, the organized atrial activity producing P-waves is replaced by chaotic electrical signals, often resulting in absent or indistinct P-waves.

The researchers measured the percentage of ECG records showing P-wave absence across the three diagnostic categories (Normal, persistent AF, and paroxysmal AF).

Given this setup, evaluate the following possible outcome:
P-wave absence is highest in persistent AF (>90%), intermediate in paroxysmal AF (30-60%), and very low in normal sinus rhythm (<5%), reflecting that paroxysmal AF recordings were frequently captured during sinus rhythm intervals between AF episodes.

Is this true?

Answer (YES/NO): NO